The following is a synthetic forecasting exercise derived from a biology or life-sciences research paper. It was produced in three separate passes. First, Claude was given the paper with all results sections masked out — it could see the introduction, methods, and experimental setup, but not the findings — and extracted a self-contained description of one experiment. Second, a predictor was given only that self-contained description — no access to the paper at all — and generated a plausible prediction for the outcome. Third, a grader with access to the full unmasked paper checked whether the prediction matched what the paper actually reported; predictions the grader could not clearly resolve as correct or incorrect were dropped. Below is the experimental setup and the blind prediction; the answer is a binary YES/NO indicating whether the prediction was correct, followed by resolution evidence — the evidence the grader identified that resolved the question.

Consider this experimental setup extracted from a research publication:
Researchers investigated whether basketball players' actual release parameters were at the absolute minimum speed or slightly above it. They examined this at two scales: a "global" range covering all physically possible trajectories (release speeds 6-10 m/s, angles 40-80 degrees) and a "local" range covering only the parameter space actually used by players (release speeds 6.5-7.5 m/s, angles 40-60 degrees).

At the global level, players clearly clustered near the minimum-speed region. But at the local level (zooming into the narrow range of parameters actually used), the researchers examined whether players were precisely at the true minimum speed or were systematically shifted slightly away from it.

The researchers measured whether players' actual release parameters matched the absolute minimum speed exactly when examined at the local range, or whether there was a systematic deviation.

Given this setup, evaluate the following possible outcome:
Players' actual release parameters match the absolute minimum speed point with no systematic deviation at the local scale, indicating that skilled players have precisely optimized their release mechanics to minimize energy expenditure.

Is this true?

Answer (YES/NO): NO